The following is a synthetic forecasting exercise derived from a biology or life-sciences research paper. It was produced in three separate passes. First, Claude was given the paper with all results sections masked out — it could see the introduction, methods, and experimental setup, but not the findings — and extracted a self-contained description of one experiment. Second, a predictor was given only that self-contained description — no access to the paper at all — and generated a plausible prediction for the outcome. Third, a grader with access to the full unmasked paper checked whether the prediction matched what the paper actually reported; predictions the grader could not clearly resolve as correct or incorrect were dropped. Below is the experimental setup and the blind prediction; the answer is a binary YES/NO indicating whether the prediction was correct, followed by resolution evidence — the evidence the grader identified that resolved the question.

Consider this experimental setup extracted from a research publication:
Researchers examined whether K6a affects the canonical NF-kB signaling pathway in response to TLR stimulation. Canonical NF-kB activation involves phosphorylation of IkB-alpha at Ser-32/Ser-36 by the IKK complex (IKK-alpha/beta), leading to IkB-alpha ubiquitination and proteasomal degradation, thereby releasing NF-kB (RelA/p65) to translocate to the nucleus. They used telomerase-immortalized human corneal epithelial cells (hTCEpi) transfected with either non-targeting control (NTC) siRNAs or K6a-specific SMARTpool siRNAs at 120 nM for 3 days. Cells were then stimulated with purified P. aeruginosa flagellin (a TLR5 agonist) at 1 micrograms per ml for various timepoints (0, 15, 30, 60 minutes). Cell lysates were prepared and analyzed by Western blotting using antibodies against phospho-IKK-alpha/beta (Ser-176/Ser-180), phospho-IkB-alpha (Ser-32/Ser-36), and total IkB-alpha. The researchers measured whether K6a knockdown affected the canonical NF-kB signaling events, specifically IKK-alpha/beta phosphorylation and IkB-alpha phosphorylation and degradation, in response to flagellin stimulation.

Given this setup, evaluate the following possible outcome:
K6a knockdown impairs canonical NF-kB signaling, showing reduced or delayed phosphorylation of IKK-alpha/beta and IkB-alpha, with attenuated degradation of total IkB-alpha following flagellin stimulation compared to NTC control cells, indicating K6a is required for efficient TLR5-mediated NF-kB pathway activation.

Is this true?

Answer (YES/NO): NO